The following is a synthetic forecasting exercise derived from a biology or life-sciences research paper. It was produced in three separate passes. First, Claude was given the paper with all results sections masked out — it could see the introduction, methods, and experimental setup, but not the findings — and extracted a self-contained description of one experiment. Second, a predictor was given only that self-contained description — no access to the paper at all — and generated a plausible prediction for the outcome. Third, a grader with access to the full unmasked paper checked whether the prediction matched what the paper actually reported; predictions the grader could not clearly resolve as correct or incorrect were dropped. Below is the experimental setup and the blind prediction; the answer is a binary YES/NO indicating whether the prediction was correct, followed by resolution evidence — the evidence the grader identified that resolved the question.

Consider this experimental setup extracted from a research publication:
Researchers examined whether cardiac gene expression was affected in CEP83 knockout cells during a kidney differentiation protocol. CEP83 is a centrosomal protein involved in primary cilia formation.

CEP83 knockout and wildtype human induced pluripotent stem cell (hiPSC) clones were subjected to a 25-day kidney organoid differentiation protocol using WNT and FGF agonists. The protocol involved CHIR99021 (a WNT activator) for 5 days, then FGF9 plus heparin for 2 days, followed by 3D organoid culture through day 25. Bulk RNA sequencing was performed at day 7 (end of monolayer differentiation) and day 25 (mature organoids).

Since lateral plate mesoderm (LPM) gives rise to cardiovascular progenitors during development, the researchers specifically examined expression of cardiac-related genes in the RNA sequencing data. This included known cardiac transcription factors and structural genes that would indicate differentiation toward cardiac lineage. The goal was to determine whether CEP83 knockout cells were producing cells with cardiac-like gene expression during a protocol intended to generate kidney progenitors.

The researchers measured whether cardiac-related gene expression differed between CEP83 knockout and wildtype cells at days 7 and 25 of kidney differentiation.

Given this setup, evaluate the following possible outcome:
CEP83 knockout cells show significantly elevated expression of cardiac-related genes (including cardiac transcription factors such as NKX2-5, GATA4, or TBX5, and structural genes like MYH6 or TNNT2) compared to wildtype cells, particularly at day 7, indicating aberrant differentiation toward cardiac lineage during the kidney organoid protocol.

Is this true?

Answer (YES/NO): NO